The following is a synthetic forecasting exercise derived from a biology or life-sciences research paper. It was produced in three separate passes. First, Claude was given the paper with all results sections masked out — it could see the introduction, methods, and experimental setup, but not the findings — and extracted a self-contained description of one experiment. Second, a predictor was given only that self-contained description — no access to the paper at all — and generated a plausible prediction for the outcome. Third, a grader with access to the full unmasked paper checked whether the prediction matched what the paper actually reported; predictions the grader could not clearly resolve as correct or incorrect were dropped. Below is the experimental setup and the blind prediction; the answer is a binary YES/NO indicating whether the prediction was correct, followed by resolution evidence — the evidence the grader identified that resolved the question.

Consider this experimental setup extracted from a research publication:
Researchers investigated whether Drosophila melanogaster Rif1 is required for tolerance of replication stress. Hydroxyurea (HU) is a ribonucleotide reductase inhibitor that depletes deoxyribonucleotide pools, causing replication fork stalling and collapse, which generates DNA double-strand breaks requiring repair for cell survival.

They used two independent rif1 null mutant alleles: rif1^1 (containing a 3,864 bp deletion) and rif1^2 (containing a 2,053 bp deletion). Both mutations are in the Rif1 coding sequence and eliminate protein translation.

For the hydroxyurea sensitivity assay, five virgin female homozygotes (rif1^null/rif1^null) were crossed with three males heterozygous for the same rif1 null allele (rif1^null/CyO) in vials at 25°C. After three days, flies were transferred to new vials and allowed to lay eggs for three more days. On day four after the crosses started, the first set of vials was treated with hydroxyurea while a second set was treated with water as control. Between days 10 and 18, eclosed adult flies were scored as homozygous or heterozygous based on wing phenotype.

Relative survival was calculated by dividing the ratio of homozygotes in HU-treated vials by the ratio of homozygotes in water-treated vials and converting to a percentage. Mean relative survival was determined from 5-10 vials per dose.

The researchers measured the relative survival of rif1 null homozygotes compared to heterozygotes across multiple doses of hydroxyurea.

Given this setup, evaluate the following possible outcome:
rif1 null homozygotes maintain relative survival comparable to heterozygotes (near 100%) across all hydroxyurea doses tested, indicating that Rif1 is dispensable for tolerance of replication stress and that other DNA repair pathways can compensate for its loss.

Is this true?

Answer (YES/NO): YES